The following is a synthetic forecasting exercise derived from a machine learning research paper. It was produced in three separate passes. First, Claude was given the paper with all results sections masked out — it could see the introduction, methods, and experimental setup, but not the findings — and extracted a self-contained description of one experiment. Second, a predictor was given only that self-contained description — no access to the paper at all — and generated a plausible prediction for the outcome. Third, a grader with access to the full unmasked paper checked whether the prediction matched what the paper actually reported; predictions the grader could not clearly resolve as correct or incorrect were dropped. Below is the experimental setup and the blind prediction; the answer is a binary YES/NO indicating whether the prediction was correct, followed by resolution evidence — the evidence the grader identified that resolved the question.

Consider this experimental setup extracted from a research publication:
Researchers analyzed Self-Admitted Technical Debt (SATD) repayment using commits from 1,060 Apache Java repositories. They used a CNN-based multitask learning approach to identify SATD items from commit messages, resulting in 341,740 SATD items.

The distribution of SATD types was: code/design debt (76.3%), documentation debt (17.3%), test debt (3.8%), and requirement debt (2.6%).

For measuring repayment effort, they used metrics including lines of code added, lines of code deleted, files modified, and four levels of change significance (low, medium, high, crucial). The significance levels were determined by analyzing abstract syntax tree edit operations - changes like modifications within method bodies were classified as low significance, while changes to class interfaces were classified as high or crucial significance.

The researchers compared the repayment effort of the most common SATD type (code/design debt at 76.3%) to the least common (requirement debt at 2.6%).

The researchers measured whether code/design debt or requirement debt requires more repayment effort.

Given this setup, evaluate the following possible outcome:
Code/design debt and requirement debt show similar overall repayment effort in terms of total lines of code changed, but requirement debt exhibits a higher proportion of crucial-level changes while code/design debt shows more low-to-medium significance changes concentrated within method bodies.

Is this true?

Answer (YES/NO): NO